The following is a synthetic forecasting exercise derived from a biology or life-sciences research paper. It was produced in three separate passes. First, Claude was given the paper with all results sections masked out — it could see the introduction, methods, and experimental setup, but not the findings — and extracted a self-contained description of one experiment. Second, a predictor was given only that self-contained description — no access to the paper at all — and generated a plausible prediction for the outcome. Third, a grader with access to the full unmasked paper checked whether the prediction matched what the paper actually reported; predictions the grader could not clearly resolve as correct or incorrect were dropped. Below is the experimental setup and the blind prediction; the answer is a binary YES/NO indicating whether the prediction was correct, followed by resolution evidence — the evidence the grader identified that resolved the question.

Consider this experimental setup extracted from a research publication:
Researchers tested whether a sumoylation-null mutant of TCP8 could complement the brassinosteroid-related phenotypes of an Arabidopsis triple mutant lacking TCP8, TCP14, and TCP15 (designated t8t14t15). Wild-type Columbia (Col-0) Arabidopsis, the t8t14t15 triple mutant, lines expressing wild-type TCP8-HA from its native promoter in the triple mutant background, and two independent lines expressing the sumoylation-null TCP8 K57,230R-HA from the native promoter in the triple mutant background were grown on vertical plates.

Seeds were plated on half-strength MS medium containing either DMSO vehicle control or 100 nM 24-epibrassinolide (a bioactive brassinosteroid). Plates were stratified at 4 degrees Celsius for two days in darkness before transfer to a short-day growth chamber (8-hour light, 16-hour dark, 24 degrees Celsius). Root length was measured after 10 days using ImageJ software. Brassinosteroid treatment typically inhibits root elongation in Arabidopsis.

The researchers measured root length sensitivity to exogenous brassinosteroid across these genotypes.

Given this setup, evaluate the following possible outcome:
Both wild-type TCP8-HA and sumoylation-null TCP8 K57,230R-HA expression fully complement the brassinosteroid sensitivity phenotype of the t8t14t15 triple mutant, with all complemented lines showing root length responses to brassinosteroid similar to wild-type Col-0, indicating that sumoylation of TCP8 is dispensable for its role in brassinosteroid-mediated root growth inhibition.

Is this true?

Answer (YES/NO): NO